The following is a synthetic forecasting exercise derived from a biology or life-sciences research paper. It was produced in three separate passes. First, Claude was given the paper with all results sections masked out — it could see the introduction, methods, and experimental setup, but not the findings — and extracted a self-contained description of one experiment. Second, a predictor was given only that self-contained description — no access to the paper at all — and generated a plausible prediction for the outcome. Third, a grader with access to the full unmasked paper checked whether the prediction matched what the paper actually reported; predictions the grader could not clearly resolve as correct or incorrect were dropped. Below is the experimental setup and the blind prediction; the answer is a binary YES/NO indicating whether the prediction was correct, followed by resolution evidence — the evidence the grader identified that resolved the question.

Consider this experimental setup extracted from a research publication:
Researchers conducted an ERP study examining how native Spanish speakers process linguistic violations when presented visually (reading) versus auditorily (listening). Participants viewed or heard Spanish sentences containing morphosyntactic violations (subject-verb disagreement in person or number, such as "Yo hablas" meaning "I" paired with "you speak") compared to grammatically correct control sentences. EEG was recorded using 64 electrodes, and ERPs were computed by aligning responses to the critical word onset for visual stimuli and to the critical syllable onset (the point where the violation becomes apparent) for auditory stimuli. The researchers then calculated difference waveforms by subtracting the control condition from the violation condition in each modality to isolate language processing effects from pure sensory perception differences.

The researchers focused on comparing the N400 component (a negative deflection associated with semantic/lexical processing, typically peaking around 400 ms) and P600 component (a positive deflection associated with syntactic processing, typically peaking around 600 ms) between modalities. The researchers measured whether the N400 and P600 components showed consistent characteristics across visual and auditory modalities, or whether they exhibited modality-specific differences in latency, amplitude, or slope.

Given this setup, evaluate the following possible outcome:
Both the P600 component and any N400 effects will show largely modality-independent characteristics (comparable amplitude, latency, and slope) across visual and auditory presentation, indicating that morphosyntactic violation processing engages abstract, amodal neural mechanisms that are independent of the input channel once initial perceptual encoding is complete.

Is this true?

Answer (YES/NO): NO